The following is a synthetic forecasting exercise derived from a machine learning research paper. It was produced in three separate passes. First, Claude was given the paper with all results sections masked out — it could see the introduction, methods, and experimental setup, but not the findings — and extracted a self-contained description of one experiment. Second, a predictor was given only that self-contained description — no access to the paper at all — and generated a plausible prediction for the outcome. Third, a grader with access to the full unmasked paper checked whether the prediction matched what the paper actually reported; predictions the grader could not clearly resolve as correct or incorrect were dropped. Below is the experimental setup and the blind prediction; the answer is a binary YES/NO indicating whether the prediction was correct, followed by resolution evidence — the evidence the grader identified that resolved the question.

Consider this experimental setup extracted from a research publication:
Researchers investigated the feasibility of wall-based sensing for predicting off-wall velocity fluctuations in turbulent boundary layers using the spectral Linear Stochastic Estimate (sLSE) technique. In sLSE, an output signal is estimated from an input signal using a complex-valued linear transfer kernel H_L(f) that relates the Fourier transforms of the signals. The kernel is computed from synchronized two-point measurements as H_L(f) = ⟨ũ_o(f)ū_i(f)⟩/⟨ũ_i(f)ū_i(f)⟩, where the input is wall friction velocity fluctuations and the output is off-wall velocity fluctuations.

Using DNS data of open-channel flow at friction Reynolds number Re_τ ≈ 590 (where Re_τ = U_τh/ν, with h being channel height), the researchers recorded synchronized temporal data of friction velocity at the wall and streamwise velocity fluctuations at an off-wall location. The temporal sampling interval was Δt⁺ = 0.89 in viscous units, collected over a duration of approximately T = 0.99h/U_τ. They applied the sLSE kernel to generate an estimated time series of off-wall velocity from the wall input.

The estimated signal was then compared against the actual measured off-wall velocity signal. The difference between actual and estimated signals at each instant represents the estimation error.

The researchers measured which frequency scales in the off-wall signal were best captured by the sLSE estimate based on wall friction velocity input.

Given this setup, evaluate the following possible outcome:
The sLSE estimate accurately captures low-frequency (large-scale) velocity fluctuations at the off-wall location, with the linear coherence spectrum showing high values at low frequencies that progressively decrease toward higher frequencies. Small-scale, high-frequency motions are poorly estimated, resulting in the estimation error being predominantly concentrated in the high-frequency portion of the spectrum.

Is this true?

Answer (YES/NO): YES